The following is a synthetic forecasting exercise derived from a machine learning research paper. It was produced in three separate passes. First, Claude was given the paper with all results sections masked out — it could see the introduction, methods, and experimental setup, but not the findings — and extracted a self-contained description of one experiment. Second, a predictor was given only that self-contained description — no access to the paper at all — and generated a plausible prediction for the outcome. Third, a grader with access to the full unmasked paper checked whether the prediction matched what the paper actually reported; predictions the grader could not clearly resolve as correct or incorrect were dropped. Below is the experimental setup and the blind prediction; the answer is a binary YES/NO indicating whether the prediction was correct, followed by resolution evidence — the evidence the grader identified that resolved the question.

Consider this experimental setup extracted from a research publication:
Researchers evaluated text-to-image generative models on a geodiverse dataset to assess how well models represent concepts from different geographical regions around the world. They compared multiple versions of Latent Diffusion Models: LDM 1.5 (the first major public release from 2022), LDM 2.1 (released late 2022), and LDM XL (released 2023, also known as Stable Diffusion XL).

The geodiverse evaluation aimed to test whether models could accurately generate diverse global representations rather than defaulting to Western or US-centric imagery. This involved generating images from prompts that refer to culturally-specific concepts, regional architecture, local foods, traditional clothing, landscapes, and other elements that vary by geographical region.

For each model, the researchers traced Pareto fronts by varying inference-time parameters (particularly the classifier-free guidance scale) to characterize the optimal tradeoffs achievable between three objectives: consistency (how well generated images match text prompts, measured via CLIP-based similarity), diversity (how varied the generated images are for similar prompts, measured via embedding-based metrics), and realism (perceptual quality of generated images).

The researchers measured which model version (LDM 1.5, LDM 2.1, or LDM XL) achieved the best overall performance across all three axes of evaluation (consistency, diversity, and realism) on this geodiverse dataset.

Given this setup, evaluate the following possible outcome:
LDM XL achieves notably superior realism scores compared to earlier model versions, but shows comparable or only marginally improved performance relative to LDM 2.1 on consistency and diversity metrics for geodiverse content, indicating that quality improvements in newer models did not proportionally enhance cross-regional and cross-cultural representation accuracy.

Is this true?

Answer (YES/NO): NO